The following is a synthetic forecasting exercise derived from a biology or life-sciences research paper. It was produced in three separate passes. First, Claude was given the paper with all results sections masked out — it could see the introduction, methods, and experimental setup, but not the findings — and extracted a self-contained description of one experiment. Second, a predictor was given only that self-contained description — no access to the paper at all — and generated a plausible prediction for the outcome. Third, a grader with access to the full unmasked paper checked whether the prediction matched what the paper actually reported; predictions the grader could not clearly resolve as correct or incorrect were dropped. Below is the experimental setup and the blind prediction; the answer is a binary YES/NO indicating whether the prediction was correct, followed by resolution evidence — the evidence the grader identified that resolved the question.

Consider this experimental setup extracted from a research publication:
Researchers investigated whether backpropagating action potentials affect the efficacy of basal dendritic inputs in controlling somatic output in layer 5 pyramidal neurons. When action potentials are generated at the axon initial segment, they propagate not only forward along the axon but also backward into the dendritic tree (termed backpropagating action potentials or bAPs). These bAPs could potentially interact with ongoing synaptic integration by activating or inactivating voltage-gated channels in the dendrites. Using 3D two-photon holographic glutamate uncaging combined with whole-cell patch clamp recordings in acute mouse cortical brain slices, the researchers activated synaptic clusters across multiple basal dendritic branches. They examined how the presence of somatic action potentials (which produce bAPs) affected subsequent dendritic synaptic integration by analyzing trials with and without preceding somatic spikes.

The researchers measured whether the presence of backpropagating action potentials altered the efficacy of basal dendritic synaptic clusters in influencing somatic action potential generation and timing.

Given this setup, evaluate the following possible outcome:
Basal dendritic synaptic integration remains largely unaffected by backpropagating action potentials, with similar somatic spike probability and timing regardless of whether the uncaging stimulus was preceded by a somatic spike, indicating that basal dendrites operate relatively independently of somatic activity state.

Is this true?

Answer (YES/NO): YES